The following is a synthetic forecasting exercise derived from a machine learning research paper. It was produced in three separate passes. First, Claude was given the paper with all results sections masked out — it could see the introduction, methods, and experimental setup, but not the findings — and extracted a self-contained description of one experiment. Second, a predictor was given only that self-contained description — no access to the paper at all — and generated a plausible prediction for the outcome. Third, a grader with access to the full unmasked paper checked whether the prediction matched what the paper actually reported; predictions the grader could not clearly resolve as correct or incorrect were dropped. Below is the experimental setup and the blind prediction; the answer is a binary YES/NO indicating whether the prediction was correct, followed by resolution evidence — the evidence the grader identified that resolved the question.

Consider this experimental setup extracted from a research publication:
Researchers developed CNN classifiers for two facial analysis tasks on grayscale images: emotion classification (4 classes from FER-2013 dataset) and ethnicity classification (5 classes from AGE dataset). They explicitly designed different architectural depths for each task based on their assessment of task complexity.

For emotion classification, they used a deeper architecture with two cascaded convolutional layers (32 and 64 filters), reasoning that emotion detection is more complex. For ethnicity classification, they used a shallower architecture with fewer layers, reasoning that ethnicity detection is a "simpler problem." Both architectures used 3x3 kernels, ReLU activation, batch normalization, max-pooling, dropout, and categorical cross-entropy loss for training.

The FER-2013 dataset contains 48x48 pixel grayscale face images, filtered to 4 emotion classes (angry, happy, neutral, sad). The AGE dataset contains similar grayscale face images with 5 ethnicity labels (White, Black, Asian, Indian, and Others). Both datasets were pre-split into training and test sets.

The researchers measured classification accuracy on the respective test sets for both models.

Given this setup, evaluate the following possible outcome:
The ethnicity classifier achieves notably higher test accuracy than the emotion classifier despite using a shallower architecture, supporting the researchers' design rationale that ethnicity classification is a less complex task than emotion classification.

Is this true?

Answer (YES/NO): NO